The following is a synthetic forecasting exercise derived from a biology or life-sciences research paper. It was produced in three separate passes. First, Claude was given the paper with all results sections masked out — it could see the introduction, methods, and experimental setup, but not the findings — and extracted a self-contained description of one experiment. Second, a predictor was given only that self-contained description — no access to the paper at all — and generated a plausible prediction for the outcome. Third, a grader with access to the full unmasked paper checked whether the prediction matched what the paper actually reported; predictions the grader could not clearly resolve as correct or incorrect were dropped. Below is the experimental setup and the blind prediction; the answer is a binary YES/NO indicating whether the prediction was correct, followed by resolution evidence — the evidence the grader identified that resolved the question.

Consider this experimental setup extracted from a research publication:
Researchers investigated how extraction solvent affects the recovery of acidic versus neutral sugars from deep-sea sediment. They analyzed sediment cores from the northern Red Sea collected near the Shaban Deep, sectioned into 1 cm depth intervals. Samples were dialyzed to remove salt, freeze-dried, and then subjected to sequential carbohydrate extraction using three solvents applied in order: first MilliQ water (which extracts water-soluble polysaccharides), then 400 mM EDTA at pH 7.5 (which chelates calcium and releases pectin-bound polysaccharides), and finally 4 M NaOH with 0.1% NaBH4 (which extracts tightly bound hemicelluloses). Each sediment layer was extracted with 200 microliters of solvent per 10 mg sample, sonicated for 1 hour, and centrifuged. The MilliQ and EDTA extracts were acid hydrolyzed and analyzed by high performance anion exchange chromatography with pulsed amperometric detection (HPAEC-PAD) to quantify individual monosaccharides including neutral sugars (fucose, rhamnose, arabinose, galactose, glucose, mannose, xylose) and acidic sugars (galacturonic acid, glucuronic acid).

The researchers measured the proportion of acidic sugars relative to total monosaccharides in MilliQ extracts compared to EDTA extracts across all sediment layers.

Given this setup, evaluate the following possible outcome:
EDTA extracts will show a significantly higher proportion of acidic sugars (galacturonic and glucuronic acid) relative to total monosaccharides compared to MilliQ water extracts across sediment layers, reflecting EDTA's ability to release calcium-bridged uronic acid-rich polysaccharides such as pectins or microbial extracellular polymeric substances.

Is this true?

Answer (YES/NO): YES